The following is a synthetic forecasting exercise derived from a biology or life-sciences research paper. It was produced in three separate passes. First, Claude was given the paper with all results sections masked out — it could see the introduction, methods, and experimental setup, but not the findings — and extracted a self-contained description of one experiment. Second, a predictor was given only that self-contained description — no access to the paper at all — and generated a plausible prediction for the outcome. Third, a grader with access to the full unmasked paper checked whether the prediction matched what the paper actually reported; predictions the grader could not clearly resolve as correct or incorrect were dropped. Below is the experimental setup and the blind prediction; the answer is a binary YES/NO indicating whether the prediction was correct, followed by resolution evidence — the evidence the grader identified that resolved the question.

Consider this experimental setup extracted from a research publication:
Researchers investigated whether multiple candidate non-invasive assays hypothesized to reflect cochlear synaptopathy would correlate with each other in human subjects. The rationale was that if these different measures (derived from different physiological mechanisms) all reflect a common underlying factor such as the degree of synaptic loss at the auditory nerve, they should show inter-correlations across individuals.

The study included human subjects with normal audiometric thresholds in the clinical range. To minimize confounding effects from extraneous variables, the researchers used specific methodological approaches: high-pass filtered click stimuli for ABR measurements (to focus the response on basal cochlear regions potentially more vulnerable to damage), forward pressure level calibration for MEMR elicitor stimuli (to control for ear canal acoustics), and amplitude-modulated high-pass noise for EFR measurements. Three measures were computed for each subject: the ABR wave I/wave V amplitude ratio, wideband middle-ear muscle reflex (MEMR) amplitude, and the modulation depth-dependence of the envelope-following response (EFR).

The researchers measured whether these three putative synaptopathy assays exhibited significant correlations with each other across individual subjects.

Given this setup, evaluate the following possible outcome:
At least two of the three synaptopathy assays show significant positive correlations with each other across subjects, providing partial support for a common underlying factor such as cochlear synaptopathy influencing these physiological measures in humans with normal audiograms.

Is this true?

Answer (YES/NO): YES